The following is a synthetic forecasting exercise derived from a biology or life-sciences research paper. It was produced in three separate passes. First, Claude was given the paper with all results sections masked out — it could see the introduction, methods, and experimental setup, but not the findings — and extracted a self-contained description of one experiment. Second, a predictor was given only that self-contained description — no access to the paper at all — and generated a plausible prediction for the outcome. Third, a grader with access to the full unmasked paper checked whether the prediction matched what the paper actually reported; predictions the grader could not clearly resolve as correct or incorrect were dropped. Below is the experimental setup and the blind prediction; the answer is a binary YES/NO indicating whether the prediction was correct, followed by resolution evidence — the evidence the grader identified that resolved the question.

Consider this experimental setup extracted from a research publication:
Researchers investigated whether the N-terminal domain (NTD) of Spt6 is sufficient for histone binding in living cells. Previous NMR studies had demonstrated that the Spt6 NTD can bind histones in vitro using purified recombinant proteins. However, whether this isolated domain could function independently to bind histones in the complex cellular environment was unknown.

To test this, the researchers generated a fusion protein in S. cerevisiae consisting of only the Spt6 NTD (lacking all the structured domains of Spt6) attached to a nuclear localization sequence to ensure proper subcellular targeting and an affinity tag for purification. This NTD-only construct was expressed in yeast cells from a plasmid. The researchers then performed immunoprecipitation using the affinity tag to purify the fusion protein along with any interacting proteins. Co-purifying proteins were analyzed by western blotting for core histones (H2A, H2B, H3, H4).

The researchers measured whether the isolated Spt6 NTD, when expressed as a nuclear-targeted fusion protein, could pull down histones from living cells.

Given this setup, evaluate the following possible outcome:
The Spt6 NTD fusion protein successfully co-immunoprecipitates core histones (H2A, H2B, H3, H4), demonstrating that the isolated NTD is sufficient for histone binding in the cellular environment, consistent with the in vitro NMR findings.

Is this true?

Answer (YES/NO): YES